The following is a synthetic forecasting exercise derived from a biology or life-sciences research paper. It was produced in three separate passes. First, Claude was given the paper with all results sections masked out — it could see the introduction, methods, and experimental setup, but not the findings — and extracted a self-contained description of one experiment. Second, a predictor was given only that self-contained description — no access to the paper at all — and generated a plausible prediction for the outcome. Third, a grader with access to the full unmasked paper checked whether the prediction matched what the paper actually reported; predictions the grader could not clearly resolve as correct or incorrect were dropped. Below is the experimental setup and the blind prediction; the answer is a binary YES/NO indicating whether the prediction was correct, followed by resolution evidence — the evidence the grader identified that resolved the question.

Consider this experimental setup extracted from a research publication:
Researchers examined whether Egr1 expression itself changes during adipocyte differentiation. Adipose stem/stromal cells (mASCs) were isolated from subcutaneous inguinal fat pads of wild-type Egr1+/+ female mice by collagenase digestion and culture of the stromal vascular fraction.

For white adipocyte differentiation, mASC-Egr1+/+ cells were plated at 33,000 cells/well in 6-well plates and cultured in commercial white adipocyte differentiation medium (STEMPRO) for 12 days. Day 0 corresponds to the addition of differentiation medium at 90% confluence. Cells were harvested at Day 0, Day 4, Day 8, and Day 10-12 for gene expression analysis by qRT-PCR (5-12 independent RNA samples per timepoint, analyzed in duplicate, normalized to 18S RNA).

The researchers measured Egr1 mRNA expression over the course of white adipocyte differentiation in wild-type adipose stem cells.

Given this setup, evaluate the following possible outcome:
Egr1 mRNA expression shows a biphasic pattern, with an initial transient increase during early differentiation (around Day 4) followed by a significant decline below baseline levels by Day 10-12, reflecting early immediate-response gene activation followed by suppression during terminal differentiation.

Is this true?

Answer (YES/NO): NO